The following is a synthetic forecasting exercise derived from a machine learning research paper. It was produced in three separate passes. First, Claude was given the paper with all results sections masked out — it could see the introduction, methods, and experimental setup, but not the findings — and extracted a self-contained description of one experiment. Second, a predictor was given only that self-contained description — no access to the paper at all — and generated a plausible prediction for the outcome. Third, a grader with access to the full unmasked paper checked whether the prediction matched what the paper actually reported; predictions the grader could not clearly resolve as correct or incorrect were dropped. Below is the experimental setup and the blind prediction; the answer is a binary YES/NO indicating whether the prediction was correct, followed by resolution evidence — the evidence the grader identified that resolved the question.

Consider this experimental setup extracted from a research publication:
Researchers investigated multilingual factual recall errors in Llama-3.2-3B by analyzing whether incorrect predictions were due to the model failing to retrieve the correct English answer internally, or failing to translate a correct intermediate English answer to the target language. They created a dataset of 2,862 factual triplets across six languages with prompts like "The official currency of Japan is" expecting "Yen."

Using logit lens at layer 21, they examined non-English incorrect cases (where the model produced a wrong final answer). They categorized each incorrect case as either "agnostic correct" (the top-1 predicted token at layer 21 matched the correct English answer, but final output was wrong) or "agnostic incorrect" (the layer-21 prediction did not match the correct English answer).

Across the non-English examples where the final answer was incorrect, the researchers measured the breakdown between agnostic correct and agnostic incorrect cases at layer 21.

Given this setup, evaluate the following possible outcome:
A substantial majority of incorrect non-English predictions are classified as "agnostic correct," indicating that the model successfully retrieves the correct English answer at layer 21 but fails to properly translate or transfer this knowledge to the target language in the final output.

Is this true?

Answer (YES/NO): NO